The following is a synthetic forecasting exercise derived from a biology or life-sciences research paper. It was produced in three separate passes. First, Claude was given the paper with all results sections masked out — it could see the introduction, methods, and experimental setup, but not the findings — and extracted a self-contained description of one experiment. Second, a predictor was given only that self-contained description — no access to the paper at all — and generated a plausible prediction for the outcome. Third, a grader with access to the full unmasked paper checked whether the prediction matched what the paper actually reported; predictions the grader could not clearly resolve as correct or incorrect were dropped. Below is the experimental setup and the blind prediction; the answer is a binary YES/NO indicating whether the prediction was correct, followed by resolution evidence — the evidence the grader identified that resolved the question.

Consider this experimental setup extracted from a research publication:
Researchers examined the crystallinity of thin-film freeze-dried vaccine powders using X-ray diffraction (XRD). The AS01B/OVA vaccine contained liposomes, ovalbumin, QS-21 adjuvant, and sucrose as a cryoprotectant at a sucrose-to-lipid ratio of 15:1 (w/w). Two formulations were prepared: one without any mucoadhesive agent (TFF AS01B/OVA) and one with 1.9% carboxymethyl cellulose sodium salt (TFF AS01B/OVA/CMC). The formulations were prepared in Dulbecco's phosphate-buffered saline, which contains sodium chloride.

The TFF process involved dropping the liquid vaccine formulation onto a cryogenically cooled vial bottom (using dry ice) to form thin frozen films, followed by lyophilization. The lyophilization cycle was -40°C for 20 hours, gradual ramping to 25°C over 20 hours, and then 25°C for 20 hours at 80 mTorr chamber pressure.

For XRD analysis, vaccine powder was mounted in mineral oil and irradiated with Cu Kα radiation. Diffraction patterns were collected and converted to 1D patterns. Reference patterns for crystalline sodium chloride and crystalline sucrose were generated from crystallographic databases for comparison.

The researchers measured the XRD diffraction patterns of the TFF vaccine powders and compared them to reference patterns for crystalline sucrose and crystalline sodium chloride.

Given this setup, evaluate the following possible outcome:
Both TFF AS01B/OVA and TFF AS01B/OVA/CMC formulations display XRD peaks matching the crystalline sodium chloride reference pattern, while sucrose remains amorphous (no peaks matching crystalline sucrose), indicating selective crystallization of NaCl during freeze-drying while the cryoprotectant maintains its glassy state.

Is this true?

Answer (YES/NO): YES